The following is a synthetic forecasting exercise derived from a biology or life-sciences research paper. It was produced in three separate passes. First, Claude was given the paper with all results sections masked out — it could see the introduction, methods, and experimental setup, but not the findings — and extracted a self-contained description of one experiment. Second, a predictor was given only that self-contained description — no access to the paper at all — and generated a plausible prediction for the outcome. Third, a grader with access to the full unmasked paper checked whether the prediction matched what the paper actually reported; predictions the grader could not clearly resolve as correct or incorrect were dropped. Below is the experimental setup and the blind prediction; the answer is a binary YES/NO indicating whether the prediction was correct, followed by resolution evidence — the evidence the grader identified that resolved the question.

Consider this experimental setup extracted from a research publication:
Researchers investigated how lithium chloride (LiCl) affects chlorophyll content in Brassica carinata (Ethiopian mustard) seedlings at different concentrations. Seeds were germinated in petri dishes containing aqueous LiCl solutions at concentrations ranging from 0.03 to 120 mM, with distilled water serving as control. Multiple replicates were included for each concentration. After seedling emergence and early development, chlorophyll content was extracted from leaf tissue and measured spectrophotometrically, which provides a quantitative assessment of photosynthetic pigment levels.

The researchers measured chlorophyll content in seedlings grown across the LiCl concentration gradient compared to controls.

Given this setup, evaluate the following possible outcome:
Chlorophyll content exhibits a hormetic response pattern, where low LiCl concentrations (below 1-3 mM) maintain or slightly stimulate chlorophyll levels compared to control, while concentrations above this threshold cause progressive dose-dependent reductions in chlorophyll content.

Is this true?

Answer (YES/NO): NO